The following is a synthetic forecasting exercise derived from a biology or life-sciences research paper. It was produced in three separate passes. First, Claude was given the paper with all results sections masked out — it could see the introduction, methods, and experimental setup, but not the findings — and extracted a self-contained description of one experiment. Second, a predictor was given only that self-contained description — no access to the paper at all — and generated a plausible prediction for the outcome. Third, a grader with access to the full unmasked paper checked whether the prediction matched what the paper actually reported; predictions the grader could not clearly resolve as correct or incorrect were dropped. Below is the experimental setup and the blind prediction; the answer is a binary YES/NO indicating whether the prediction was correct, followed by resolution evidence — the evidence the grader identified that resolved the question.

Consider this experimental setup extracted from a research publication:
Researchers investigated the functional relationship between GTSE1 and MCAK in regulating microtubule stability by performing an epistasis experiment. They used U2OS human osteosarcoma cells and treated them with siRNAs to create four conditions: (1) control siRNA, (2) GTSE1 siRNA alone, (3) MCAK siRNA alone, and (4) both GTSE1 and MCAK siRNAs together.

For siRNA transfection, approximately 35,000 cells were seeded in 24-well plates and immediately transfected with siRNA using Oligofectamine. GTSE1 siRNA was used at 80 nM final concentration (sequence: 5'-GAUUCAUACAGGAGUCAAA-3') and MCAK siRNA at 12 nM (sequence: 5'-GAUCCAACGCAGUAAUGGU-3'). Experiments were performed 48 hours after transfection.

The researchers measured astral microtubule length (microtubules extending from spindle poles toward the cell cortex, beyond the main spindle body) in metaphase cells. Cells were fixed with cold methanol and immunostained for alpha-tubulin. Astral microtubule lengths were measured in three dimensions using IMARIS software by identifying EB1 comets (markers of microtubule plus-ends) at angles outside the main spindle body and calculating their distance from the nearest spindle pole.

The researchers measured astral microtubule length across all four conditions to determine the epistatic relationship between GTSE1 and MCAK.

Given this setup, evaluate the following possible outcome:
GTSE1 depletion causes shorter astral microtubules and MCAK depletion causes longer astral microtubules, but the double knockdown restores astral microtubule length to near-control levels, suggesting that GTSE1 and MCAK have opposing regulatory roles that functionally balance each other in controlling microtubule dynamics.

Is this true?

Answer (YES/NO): NO